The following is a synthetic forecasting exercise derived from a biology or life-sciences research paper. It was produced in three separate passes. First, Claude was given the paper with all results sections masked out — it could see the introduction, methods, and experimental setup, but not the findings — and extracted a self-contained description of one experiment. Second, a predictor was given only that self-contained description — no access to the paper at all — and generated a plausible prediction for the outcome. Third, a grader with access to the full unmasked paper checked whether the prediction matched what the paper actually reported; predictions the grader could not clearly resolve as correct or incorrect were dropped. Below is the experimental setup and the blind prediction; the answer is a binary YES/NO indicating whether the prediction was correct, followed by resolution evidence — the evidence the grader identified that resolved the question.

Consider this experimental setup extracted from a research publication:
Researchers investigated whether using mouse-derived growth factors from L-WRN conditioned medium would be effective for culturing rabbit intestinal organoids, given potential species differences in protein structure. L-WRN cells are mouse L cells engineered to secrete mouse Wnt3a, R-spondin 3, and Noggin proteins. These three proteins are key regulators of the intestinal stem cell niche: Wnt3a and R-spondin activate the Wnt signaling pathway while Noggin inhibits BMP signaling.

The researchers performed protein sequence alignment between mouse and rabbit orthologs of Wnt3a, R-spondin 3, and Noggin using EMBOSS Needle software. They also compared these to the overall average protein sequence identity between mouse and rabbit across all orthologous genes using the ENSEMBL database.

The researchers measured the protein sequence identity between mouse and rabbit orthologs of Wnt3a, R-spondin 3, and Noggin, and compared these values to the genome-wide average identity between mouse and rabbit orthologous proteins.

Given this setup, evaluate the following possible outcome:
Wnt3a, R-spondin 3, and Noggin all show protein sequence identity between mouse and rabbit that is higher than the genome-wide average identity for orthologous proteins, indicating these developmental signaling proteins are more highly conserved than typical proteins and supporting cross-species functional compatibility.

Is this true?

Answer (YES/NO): YES